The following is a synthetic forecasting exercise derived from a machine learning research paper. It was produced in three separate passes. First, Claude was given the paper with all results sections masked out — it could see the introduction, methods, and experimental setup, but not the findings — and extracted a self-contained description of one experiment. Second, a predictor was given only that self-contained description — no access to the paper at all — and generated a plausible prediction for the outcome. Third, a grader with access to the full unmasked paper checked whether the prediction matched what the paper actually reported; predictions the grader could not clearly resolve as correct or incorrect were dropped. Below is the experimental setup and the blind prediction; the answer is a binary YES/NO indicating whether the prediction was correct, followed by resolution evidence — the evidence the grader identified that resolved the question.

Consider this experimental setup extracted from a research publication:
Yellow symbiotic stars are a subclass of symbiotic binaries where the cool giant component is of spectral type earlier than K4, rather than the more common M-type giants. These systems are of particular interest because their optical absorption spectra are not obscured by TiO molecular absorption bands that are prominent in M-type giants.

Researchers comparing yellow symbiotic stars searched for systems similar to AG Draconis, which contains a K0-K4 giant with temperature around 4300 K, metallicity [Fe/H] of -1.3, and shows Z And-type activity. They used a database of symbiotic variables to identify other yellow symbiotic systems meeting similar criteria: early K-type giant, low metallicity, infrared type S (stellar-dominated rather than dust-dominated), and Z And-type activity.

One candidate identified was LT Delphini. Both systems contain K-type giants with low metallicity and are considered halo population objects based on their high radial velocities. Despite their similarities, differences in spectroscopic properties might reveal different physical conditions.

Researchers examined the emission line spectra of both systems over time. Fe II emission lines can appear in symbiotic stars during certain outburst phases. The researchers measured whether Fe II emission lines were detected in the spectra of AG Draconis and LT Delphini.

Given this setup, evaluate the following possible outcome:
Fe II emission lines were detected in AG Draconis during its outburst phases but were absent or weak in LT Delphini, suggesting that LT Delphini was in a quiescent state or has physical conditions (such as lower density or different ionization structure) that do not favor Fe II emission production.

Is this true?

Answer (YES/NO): YES